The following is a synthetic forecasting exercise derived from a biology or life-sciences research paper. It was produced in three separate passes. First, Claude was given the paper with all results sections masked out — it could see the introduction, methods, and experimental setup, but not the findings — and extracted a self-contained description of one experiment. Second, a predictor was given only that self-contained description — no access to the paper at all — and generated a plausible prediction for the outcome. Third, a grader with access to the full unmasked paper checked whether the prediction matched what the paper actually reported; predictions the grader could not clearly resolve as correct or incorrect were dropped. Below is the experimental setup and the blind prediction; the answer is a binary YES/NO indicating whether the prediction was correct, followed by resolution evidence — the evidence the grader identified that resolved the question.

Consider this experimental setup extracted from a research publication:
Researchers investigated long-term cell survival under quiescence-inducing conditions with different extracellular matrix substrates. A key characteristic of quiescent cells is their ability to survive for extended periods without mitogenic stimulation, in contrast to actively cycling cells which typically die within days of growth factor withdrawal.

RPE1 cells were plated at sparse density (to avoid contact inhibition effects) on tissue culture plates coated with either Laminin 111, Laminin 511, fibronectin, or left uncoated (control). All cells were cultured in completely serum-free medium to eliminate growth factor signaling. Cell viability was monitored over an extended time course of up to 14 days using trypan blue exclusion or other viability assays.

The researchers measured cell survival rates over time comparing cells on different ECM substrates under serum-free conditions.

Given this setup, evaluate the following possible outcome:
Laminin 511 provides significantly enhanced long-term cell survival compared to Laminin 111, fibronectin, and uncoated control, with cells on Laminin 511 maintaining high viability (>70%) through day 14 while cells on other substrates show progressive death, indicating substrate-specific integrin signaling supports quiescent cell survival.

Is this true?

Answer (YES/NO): NO